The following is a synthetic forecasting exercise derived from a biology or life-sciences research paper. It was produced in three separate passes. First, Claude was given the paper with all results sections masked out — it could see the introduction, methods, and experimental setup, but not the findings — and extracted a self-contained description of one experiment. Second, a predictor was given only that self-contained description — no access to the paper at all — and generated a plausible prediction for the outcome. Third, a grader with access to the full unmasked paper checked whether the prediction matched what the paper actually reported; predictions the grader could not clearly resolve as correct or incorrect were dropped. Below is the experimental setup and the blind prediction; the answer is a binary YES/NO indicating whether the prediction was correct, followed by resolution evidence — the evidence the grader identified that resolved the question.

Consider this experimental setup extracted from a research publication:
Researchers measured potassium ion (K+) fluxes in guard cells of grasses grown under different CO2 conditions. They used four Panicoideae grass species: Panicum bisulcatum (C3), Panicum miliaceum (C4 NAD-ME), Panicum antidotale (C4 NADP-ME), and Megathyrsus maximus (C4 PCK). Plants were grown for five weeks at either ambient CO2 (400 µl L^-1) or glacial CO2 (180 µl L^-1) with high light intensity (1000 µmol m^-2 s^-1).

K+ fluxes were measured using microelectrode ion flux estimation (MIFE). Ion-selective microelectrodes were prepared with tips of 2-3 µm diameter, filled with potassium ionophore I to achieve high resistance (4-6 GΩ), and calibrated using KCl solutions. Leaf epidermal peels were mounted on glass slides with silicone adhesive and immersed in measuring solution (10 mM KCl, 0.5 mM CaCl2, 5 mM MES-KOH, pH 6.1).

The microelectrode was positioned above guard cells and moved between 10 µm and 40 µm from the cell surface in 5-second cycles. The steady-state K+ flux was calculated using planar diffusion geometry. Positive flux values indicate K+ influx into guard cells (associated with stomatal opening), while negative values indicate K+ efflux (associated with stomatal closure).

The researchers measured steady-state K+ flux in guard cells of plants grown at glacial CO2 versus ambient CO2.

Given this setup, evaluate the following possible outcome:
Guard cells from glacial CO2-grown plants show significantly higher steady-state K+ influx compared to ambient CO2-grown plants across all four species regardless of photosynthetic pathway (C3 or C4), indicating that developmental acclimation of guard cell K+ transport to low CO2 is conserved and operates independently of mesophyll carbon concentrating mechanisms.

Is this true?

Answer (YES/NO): YES